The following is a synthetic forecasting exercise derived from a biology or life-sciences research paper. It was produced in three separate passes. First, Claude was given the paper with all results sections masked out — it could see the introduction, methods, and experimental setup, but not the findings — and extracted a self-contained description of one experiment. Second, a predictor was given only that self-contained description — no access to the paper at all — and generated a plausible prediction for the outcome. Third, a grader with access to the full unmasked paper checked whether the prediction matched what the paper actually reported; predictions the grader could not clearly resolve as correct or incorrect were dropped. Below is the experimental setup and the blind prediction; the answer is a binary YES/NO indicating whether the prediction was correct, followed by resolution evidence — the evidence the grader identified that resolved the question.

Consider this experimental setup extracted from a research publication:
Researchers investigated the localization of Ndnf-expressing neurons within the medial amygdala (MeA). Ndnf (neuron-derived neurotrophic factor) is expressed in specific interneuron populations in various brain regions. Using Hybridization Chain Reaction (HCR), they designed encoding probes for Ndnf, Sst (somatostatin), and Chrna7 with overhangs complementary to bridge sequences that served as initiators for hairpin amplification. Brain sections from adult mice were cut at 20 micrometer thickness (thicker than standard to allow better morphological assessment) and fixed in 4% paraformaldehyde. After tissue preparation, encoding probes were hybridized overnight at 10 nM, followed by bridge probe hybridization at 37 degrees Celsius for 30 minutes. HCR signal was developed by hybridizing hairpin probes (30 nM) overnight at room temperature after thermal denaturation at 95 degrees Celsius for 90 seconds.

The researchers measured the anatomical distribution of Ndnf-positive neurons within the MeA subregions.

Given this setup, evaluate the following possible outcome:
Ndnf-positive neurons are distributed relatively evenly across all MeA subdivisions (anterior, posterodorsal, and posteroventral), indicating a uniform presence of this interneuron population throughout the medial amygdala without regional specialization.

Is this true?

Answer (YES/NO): NO